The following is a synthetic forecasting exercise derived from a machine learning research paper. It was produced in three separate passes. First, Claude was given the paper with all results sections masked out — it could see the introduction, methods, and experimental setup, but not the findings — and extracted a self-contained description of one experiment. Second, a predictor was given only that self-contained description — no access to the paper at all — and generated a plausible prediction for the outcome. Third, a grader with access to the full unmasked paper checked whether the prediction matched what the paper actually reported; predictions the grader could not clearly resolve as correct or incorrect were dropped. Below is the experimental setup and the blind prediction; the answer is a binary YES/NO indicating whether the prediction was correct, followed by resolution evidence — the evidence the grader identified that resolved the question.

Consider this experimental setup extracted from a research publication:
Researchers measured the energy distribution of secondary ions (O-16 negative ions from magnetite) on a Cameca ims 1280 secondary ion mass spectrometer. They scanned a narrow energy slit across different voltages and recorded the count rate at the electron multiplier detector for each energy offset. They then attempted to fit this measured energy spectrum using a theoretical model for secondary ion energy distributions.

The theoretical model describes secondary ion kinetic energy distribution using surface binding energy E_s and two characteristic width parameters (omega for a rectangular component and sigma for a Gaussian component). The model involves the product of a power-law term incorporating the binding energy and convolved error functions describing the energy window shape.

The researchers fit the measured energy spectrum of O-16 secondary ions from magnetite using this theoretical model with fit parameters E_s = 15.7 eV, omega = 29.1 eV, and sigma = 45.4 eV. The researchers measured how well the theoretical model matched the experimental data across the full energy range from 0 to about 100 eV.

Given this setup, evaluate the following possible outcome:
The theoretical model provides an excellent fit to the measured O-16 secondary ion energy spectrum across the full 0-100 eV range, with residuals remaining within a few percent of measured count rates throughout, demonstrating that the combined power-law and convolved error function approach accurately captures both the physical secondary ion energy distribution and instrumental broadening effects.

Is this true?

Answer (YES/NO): NO